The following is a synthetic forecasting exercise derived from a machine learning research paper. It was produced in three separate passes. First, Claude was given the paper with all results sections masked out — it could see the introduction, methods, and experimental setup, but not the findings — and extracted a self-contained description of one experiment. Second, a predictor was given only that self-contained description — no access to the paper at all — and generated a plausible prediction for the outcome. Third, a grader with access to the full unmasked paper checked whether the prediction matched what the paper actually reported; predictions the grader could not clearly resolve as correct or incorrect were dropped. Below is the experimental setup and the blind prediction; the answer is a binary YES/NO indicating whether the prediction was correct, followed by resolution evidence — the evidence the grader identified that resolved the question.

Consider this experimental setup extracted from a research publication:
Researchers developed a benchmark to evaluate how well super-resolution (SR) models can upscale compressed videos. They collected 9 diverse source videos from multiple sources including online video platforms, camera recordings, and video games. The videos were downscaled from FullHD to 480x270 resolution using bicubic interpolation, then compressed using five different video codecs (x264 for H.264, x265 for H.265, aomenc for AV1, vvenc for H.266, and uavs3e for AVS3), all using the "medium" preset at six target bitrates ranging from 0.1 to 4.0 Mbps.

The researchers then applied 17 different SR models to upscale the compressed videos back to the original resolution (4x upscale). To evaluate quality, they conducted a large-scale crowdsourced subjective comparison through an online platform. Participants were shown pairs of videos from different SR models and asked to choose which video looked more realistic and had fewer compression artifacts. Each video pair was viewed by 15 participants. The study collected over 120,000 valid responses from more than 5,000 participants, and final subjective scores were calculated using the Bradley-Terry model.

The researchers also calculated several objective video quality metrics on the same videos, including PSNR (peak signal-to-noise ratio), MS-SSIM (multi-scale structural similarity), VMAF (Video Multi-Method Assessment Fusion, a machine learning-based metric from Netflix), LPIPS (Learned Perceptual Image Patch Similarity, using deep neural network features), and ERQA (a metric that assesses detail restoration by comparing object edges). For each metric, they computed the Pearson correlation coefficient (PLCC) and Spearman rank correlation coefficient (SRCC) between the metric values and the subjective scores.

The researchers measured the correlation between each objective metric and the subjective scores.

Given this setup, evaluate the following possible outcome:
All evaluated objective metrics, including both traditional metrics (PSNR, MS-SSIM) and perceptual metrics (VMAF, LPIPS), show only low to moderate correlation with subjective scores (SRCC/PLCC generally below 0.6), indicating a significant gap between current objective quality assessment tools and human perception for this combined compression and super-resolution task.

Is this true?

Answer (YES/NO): YES